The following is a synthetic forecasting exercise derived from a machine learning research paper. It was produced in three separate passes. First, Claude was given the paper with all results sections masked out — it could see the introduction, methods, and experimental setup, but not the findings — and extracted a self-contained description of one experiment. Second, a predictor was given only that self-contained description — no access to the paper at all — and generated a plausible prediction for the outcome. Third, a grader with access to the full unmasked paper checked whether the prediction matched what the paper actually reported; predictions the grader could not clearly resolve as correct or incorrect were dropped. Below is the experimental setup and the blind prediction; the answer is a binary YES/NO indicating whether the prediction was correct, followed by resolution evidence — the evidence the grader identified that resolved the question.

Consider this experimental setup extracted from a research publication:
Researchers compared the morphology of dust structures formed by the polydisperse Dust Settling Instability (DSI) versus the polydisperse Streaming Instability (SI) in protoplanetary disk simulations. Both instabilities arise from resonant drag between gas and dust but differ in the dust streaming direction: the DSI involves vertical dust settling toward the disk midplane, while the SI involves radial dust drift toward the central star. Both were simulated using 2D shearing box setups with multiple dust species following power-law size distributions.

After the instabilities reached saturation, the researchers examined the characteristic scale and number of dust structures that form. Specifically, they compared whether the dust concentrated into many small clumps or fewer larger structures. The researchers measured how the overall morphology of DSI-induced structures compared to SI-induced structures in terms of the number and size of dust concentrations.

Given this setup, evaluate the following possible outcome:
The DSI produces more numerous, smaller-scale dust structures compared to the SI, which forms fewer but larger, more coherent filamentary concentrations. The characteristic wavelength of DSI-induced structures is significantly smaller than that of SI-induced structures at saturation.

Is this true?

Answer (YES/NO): NO